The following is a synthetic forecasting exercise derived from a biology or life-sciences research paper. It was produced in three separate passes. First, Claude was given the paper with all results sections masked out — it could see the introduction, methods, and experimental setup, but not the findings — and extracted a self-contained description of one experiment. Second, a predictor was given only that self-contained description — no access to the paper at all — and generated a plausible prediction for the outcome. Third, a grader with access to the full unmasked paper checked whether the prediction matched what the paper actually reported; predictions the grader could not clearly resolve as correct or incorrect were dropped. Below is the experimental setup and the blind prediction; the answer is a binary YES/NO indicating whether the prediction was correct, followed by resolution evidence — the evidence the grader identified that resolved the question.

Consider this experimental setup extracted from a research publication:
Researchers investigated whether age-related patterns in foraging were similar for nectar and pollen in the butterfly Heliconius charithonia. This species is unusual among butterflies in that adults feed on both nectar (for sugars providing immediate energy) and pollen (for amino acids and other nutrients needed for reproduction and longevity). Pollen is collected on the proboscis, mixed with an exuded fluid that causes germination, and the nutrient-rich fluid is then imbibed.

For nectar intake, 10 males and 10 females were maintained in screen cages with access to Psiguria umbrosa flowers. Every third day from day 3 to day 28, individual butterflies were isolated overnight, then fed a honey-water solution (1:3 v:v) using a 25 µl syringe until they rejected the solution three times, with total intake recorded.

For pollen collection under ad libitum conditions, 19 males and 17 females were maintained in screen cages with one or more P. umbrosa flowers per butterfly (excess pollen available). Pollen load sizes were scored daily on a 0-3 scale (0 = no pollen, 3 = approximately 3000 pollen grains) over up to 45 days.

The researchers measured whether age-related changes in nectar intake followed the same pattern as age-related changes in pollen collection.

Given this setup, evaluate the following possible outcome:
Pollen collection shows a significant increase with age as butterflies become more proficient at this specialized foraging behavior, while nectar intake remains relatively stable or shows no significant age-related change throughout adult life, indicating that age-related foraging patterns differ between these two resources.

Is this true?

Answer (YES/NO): NO